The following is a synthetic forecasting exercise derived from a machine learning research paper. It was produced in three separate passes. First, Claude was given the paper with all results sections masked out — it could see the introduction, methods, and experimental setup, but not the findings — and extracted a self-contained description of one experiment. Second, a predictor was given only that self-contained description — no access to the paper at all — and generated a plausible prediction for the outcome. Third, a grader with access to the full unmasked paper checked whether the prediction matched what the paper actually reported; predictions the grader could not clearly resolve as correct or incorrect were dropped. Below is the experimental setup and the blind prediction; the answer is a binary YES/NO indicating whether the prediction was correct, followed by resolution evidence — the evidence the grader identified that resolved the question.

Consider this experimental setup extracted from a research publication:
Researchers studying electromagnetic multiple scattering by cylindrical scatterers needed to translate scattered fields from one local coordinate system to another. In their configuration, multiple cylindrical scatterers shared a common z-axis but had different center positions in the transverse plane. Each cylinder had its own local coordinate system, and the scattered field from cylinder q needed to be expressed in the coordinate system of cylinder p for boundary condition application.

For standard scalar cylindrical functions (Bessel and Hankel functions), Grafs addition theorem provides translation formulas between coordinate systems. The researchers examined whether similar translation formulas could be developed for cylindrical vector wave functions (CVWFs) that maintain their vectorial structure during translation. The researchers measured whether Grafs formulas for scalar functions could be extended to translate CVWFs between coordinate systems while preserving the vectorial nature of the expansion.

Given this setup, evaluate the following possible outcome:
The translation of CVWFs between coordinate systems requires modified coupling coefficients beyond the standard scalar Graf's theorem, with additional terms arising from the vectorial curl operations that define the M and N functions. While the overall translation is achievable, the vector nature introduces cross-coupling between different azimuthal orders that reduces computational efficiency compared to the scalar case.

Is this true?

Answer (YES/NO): NO